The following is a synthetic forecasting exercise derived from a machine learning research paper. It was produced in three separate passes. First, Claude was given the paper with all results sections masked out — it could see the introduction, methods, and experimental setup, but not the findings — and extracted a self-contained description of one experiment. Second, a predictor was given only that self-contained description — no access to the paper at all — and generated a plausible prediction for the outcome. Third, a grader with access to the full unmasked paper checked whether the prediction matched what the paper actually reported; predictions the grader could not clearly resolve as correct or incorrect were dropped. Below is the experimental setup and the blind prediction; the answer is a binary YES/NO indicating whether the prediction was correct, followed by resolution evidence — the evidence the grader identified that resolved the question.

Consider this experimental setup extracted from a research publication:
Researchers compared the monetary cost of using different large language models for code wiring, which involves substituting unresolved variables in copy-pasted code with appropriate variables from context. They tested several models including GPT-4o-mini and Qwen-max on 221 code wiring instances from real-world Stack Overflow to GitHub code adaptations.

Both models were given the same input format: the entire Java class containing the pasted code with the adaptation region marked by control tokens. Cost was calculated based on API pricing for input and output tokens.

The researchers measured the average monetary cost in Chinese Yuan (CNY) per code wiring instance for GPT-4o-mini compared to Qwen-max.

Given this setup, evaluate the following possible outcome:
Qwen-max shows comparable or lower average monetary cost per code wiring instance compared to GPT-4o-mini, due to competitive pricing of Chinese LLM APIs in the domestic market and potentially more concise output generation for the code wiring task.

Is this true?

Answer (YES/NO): NO